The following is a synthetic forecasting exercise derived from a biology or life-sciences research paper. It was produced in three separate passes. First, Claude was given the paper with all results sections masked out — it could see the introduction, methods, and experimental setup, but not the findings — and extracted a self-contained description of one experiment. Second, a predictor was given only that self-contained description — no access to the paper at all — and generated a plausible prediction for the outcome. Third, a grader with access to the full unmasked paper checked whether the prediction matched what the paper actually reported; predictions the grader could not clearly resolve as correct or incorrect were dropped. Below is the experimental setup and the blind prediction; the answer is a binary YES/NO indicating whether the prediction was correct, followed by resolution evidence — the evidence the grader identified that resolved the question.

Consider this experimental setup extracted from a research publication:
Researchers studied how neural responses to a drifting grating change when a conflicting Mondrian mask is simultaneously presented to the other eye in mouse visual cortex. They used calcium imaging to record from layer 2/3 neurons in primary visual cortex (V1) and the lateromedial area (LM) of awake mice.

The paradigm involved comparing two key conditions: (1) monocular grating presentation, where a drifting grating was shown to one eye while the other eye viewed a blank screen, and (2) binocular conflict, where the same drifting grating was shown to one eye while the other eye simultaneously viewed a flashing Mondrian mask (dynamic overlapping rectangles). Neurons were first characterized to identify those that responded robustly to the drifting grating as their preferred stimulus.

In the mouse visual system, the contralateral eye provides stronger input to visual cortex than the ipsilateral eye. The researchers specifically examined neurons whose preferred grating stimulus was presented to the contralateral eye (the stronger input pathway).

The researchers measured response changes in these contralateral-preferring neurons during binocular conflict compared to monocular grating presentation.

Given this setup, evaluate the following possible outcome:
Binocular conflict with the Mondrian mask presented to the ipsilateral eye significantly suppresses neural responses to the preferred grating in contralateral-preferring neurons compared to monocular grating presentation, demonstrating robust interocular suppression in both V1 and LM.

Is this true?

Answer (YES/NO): NO